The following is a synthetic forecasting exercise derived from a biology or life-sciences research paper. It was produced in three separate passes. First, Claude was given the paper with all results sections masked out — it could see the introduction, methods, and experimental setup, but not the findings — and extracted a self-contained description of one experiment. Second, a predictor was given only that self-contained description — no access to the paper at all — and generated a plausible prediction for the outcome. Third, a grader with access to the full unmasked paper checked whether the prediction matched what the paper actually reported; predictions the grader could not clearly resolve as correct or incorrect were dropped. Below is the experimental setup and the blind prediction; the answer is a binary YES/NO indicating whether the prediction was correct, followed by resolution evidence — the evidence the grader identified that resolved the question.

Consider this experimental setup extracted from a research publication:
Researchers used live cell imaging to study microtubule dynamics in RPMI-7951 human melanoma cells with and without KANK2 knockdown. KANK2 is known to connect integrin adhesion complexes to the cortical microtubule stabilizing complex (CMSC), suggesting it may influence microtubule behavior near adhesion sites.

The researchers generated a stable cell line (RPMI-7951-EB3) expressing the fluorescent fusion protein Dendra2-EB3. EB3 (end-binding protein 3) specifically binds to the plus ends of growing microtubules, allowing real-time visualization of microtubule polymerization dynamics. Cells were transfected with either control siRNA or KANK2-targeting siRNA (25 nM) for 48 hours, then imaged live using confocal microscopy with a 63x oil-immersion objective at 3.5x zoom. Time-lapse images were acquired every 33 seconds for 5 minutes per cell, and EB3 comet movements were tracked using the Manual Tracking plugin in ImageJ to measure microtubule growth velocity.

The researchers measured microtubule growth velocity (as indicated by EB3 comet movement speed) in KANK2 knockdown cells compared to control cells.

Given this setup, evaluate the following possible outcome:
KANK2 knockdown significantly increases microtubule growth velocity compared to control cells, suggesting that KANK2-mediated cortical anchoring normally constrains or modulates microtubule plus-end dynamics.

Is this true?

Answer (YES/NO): YES